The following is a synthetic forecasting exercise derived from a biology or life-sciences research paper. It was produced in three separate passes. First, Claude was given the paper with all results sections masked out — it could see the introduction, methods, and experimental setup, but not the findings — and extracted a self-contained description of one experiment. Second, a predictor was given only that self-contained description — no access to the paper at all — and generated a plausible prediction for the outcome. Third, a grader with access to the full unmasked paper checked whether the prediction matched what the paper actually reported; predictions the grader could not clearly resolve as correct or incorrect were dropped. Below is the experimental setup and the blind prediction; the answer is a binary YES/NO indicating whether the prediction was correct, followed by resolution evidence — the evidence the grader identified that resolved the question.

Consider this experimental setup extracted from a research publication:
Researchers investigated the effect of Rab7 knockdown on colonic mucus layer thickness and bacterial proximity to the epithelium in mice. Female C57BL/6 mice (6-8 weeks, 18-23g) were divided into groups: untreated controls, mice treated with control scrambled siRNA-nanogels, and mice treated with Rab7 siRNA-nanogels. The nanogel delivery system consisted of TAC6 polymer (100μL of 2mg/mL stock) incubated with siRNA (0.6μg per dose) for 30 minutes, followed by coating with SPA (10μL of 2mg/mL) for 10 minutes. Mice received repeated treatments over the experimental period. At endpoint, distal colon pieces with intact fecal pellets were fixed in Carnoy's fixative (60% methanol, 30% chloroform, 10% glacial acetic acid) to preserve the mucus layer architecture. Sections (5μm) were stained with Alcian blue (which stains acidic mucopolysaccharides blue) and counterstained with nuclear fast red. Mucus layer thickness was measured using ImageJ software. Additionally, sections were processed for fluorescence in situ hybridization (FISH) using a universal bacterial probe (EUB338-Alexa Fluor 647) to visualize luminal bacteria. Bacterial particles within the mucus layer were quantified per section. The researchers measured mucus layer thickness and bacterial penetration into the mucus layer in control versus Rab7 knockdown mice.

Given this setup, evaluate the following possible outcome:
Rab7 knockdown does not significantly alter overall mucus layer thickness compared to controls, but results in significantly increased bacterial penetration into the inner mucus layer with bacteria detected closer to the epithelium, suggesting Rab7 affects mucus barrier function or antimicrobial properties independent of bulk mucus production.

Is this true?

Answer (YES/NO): NO